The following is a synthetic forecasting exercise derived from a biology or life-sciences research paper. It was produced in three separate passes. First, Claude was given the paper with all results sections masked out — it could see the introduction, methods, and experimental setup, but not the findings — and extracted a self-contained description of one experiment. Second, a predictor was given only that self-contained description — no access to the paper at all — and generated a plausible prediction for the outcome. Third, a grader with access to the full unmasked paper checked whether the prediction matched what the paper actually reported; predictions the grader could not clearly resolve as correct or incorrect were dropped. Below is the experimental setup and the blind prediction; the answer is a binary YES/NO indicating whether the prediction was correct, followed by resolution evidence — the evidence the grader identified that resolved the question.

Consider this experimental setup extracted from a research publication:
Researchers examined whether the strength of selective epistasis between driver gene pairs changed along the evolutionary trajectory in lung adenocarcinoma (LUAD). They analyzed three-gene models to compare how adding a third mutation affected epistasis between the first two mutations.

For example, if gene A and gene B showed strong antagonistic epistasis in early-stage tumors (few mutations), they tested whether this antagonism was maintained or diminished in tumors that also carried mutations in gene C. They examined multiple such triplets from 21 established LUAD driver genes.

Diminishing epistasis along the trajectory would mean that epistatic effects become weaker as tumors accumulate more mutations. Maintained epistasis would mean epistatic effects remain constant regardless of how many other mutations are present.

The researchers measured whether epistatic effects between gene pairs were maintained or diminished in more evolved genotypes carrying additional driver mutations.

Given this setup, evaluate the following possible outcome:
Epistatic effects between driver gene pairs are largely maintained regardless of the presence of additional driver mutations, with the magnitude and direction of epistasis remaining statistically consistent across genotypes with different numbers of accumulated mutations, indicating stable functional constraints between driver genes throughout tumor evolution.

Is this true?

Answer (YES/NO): YES